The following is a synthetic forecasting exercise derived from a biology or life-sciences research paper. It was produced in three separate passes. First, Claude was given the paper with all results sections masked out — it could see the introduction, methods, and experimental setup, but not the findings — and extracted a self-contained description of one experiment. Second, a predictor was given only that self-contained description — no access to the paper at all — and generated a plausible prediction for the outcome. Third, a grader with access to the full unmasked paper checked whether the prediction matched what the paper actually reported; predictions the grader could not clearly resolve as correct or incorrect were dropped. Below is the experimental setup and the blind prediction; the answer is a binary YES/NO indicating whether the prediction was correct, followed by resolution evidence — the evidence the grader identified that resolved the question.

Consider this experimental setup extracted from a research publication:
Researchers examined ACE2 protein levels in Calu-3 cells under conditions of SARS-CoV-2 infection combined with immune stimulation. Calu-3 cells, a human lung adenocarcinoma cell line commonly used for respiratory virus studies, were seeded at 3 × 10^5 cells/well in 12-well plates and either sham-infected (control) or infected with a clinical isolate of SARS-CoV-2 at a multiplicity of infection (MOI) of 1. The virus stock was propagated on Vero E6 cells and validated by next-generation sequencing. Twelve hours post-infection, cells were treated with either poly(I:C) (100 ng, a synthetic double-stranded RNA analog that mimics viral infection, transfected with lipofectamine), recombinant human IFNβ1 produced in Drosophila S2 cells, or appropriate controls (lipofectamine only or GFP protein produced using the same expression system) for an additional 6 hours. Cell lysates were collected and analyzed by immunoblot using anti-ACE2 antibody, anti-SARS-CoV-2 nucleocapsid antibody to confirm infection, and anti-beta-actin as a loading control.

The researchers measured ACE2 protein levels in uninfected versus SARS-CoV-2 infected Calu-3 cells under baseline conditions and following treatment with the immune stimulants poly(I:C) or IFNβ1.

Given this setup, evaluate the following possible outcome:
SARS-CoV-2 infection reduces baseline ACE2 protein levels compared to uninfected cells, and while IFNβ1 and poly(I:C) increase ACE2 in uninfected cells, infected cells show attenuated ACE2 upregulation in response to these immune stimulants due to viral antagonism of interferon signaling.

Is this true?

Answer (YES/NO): NO